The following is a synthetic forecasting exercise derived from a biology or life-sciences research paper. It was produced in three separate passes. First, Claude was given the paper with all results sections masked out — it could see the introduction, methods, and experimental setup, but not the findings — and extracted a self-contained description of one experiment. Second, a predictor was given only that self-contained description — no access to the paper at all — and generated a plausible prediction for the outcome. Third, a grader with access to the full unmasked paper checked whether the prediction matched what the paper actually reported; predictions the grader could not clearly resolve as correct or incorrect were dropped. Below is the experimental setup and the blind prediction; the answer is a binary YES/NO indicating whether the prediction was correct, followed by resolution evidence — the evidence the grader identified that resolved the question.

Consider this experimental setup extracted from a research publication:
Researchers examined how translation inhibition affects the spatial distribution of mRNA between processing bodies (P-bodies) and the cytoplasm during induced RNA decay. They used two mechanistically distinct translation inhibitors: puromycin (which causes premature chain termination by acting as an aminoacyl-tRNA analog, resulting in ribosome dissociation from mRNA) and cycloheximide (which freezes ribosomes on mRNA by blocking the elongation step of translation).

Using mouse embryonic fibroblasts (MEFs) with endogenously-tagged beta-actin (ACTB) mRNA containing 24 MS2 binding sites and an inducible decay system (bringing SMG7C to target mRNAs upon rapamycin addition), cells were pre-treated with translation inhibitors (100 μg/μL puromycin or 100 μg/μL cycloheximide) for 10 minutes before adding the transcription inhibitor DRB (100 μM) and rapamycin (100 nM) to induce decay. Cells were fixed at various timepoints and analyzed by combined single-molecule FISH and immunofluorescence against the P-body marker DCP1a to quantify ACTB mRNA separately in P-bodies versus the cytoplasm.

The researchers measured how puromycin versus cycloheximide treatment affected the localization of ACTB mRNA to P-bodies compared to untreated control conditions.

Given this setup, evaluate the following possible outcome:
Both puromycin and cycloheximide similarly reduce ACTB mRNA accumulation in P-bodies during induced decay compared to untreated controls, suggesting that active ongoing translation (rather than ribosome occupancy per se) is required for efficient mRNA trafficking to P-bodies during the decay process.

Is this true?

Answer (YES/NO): NO